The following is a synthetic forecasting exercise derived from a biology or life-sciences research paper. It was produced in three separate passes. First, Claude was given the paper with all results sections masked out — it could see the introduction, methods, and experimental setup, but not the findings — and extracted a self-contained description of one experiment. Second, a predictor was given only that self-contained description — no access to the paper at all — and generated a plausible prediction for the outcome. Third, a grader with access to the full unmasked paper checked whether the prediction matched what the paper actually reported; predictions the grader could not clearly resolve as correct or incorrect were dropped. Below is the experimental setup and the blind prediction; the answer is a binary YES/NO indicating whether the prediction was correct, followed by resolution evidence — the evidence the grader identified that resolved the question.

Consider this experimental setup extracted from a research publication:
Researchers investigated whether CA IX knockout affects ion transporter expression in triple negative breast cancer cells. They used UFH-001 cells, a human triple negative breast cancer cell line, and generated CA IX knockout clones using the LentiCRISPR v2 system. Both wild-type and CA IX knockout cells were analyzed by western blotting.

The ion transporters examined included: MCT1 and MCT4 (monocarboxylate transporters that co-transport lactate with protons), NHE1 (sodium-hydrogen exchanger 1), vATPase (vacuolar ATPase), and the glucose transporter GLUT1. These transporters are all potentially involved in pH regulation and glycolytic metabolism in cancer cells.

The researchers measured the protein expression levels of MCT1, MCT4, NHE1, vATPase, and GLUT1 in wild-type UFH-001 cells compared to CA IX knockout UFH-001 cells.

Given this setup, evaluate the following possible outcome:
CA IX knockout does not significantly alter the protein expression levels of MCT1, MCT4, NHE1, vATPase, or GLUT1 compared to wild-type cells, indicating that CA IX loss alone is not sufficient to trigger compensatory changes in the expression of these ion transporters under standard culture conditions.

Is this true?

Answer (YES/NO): YES